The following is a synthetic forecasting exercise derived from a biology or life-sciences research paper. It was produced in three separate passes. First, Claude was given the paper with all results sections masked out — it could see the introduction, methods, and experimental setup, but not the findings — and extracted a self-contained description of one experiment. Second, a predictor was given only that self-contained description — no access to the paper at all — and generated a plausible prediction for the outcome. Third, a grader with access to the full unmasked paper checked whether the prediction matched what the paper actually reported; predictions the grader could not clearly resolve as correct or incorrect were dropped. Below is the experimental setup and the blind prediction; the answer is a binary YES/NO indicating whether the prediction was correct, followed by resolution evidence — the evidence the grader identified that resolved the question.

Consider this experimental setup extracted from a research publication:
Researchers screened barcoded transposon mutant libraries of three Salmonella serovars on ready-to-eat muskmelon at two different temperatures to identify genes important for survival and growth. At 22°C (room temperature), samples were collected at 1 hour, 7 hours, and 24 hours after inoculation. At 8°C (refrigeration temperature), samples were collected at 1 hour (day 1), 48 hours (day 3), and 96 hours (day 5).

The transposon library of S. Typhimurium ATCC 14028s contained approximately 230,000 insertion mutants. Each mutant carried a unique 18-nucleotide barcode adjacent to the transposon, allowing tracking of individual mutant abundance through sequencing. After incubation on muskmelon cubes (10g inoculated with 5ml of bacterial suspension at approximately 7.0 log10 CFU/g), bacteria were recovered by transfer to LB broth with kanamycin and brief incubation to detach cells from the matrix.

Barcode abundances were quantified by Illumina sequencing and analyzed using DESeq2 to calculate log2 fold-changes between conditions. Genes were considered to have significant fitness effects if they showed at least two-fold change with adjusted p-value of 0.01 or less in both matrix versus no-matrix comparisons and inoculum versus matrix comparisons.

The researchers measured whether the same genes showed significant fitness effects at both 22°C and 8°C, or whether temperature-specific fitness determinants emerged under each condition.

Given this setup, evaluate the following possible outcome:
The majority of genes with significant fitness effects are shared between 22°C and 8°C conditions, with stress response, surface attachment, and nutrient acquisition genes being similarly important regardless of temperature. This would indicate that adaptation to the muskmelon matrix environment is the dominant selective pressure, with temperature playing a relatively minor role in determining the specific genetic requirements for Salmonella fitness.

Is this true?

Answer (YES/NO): NO